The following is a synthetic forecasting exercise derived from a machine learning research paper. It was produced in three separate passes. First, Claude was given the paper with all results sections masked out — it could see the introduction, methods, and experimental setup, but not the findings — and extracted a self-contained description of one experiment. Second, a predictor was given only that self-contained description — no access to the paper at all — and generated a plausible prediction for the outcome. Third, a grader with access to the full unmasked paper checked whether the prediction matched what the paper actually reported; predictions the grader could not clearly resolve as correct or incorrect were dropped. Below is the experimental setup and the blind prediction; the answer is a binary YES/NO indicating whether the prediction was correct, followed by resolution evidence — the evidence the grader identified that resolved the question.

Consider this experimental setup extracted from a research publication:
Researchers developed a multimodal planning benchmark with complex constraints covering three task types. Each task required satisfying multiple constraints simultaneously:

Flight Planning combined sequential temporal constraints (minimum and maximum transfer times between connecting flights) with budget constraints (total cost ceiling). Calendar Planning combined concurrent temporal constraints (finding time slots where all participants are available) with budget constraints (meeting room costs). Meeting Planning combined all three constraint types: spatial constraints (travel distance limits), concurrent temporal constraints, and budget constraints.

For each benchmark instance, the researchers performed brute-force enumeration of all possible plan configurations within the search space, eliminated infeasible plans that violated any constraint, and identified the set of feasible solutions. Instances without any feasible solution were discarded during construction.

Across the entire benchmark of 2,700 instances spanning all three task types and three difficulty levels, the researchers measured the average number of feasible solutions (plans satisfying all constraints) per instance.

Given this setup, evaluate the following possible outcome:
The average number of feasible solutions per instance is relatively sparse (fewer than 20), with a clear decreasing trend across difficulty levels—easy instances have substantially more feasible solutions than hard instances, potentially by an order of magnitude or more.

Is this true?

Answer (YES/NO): NO